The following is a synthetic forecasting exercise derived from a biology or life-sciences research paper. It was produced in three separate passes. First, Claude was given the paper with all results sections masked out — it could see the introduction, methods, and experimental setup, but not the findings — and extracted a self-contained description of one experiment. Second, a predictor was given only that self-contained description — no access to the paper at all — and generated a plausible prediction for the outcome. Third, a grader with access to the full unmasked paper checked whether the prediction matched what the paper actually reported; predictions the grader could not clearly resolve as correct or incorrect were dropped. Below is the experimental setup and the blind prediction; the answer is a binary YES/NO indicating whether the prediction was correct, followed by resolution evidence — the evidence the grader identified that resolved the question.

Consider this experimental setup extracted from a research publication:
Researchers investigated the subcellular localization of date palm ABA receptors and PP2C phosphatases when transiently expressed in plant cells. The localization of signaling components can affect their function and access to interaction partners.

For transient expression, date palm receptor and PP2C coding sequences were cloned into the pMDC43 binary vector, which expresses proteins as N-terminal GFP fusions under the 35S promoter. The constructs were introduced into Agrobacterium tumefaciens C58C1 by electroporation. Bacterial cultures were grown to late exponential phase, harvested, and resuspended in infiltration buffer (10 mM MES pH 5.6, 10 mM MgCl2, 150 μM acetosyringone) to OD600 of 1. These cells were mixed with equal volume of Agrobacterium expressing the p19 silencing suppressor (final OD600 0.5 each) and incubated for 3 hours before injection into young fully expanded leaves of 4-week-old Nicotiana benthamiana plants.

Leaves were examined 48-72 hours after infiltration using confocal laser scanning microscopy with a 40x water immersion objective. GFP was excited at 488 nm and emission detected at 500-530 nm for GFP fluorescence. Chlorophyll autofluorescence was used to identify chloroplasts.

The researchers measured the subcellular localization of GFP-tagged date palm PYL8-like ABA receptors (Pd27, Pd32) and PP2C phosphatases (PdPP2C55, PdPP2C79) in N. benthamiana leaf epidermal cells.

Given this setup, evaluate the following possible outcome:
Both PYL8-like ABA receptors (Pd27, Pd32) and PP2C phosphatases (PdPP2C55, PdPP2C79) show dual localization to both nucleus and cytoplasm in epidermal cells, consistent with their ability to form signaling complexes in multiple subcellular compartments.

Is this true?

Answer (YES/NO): NO